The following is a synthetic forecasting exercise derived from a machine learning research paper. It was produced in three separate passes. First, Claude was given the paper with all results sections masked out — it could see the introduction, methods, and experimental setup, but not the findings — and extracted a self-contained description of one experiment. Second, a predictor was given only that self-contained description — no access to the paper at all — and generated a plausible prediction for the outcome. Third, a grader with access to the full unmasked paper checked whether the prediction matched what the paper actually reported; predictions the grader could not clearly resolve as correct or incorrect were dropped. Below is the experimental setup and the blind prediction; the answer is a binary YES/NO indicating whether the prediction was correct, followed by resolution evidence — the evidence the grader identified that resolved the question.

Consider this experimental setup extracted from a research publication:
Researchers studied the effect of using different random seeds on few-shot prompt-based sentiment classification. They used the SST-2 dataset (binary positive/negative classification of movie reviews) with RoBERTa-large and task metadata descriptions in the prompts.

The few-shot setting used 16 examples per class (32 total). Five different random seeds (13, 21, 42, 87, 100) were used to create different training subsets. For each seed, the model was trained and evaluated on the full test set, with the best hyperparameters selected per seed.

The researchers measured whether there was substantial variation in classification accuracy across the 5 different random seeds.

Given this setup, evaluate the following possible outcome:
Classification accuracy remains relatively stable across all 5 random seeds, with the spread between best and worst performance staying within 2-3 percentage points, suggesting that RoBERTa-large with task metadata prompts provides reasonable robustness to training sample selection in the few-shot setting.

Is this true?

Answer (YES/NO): NO